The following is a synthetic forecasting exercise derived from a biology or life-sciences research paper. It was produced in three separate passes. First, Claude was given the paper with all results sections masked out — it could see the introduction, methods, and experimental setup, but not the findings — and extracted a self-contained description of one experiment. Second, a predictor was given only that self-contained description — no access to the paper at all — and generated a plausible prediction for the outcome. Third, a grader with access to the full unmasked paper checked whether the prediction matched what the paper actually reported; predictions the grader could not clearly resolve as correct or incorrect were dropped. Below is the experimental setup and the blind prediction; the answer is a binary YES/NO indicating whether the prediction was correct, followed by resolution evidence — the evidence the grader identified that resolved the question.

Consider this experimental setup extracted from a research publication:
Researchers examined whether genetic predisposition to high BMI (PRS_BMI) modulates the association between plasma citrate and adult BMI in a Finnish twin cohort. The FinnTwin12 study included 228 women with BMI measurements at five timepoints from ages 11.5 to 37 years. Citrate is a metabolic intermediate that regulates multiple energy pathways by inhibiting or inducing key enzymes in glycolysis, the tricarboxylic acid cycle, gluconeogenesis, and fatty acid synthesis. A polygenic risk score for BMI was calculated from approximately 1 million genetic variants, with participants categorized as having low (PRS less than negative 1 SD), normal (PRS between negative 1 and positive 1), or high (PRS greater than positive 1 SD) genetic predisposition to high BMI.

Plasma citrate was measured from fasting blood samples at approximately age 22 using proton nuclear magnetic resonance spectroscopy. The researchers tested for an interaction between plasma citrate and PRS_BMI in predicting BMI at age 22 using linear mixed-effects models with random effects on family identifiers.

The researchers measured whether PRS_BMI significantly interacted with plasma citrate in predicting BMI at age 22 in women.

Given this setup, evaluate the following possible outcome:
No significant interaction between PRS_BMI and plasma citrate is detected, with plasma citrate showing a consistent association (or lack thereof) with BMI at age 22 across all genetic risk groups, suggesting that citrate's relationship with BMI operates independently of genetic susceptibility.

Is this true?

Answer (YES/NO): NO